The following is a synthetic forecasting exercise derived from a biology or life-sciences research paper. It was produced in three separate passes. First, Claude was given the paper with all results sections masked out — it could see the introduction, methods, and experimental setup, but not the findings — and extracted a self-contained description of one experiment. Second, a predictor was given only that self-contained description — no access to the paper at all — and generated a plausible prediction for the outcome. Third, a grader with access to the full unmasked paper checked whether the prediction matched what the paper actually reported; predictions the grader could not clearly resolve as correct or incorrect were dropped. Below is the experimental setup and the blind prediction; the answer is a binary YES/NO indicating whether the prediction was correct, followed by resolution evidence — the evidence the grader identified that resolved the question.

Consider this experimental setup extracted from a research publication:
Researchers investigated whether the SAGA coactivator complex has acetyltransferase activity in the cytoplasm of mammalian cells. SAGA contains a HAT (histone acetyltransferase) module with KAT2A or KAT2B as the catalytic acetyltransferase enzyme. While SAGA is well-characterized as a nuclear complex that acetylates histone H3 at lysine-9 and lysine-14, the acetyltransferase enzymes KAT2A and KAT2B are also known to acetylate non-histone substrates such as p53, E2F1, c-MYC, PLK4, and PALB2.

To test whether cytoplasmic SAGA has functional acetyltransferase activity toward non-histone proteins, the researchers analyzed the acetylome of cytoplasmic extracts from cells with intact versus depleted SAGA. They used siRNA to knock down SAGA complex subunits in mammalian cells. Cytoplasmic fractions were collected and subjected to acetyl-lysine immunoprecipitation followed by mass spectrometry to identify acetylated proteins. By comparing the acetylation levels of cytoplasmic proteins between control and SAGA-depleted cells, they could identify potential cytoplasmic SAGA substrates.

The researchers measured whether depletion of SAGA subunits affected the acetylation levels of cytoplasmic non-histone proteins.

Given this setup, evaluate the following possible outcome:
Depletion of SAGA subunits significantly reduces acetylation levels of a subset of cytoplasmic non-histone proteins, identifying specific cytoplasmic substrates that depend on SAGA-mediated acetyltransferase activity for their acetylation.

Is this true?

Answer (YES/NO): YES